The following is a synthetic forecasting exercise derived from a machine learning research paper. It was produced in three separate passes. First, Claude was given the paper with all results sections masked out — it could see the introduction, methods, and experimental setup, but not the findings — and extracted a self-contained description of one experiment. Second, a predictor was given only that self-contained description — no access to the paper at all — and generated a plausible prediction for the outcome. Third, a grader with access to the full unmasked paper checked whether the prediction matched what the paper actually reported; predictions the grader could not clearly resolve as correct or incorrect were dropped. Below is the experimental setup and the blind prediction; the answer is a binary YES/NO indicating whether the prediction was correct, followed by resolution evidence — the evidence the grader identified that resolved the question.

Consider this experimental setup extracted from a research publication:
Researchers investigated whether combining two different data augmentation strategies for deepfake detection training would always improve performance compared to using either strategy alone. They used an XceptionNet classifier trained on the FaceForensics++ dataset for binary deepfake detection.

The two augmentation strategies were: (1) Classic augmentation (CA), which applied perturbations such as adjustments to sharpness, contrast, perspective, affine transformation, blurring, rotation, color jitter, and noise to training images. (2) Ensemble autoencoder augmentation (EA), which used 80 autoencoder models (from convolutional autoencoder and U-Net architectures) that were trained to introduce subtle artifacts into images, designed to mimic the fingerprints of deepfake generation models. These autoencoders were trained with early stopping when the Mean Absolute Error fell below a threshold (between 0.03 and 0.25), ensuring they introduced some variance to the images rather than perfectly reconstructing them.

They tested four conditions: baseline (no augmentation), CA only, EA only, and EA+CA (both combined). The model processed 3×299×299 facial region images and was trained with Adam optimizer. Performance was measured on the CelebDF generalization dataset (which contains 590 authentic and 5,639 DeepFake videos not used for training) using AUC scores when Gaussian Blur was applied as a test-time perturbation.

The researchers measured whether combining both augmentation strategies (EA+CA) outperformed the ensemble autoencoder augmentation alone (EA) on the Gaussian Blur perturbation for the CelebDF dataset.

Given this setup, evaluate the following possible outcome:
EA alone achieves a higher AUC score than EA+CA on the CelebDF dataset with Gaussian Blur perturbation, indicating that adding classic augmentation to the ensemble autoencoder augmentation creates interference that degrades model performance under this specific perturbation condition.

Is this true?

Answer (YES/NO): YES